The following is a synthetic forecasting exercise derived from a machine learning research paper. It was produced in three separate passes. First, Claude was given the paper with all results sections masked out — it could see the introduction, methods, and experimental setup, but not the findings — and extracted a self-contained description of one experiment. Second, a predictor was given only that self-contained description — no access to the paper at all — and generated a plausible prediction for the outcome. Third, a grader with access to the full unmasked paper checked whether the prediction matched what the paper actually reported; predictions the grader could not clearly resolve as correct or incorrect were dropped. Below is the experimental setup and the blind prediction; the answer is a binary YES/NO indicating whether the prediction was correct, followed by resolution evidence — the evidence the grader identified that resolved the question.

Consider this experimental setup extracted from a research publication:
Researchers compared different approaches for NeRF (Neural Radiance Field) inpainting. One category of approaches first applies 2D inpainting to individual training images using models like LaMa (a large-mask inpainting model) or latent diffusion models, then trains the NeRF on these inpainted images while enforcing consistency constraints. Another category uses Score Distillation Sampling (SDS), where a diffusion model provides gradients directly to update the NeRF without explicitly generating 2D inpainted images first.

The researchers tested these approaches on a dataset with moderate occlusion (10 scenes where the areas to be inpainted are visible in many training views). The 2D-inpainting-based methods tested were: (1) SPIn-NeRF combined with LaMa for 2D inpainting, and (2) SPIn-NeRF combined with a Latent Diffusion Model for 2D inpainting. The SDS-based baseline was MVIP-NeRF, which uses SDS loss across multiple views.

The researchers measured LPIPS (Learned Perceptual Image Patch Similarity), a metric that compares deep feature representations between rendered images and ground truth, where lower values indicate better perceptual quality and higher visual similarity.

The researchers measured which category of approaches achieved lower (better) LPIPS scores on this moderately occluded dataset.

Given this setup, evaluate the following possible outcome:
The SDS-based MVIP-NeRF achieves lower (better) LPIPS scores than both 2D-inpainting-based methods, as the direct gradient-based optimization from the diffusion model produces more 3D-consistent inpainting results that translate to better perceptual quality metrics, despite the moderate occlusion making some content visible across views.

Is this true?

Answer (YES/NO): NO